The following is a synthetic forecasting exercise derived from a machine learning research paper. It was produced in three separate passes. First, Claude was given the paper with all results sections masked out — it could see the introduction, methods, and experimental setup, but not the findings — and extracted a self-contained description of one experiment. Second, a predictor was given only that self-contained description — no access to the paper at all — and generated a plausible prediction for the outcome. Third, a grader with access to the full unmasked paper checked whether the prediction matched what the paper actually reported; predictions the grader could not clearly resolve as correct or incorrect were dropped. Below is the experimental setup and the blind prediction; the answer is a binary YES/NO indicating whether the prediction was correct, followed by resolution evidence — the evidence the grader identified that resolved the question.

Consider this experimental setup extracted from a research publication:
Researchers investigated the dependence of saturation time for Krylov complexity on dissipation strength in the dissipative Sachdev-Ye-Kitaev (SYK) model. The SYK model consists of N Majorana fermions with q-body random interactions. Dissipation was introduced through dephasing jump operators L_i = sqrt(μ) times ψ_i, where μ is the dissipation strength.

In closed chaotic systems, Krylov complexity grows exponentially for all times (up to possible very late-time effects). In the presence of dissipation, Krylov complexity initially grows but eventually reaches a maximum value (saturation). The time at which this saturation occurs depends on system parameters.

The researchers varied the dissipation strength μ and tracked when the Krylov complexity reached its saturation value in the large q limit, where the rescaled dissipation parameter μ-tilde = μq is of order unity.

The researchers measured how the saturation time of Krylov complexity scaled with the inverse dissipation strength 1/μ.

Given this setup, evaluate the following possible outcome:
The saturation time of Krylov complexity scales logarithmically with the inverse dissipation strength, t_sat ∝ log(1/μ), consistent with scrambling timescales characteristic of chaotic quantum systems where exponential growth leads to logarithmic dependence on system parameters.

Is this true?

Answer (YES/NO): YES